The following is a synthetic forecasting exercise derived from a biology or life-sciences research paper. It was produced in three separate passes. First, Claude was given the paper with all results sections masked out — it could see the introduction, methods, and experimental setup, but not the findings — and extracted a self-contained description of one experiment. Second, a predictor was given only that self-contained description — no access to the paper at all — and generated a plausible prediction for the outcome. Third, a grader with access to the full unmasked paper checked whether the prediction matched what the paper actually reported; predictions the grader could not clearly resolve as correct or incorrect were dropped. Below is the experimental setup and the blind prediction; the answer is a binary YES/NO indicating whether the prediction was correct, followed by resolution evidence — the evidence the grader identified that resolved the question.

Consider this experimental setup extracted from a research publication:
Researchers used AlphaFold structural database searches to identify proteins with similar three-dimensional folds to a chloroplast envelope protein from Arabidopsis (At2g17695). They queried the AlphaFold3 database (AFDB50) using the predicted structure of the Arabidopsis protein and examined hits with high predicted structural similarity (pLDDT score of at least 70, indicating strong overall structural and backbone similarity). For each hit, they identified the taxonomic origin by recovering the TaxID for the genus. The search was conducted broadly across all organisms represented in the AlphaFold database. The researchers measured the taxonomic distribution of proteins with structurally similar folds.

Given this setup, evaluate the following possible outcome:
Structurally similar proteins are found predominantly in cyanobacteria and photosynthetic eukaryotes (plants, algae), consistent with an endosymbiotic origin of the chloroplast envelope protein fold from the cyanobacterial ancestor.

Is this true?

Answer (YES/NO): NO